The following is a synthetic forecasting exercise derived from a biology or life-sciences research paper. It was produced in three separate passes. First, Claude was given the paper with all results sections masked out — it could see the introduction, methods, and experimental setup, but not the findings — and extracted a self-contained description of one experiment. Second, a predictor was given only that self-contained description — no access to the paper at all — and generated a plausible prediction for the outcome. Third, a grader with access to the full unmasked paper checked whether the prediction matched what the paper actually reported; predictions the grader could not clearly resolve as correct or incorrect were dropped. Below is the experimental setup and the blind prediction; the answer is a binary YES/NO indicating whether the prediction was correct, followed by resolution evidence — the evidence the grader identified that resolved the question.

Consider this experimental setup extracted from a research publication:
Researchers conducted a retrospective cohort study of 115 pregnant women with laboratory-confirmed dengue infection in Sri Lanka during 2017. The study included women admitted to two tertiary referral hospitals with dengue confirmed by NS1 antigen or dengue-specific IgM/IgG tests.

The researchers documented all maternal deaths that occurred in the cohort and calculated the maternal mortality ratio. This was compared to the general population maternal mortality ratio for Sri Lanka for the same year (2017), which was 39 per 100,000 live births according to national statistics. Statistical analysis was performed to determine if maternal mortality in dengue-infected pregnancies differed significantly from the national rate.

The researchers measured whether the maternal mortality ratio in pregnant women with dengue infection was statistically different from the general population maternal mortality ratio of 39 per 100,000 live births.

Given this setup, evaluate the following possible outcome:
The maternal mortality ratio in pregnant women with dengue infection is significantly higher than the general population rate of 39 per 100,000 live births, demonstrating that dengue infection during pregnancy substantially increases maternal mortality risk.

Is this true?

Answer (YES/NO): YES